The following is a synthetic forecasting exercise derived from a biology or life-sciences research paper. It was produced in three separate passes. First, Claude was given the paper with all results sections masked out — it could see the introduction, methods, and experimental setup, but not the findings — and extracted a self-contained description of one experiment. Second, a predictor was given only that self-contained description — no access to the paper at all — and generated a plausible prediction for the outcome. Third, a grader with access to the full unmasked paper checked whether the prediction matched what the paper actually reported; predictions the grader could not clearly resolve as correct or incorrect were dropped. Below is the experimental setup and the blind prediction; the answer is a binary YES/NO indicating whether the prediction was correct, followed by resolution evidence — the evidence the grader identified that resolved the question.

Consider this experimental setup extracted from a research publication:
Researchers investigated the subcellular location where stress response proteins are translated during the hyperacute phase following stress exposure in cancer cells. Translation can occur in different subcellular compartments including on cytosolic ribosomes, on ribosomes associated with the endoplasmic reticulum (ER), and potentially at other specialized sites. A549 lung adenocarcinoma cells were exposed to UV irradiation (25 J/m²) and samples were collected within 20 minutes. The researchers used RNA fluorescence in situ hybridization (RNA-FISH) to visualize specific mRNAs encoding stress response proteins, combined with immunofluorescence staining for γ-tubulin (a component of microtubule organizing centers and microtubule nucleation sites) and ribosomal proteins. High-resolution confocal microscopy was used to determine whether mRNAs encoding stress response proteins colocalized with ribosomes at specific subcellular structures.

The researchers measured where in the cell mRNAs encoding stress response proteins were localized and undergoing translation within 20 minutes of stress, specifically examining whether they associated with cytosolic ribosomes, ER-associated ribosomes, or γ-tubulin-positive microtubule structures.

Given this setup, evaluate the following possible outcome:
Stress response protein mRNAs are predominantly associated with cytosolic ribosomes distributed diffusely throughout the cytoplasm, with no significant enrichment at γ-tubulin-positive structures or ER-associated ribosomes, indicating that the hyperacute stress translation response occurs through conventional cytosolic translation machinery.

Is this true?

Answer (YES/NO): NO